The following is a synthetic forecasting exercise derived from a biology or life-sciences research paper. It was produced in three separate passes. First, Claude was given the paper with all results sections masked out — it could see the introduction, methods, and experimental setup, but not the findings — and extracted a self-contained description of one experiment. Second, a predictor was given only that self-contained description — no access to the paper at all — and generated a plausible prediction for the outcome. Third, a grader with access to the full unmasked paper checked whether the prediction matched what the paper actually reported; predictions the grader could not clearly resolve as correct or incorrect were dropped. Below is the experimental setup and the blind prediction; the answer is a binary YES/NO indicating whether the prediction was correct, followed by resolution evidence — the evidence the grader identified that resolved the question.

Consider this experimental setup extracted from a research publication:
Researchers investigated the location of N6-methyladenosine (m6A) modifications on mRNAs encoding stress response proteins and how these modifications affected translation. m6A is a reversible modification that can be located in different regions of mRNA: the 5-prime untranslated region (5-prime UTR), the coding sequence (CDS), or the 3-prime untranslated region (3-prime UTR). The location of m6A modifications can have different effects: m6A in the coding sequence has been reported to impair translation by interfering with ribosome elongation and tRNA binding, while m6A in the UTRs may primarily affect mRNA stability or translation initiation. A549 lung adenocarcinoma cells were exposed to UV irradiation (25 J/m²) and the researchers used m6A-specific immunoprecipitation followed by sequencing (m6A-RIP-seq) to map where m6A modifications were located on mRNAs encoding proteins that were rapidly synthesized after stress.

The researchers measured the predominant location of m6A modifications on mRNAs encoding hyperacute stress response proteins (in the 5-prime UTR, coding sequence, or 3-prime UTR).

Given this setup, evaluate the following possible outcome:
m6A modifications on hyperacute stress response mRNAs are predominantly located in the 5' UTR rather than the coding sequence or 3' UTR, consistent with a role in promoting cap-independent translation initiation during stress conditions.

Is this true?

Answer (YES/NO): NO